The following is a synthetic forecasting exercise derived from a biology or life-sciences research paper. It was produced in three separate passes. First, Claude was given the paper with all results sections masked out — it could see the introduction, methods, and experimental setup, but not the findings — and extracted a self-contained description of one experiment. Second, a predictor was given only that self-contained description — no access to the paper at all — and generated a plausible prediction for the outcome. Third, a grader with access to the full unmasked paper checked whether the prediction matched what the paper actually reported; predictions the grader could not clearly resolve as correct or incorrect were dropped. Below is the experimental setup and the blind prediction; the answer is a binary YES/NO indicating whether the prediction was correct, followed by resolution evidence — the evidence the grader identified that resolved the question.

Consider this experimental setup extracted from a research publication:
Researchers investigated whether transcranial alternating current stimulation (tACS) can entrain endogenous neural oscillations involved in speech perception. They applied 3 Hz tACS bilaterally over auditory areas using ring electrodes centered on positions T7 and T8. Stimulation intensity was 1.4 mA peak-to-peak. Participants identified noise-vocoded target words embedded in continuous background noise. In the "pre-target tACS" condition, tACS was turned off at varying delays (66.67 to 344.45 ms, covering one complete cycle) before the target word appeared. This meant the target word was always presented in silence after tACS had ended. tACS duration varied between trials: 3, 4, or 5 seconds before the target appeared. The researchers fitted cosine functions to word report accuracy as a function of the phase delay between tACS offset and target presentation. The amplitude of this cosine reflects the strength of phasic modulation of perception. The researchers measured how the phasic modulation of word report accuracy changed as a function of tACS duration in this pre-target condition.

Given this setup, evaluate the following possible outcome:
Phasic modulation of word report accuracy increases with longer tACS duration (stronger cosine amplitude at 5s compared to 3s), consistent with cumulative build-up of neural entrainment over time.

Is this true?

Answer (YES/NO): YES